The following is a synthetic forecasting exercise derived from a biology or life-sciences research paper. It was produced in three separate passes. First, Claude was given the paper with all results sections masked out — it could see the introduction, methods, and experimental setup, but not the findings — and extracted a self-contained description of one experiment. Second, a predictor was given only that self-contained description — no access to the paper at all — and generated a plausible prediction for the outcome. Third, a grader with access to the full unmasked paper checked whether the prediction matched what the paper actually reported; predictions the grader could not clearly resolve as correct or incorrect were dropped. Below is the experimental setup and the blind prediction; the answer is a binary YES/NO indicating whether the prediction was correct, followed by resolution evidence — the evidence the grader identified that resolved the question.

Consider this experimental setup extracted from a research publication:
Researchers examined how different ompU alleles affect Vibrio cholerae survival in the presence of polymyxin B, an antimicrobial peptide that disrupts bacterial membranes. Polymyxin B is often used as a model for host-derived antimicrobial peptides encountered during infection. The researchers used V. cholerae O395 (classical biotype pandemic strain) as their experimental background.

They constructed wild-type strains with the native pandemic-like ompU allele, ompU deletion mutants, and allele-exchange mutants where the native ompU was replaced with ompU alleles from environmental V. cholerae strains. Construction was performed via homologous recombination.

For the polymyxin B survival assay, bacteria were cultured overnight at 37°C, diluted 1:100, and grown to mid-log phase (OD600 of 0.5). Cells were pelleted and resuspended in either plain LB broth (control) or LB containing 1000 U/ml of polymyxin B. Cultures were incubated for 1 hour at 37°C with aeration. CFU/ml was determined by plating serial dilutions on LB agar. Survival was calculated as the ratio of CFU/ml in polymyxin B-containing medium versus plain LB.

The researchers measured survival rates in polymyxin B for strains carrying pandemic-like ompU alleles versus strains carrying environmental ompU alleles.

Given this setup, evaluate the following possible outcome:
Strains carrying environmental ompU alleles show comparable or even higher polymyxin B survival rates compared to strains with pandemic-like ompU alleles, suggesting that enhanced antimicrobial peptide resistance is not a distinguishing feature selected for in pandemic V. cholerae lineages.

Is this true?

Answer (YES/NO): YES